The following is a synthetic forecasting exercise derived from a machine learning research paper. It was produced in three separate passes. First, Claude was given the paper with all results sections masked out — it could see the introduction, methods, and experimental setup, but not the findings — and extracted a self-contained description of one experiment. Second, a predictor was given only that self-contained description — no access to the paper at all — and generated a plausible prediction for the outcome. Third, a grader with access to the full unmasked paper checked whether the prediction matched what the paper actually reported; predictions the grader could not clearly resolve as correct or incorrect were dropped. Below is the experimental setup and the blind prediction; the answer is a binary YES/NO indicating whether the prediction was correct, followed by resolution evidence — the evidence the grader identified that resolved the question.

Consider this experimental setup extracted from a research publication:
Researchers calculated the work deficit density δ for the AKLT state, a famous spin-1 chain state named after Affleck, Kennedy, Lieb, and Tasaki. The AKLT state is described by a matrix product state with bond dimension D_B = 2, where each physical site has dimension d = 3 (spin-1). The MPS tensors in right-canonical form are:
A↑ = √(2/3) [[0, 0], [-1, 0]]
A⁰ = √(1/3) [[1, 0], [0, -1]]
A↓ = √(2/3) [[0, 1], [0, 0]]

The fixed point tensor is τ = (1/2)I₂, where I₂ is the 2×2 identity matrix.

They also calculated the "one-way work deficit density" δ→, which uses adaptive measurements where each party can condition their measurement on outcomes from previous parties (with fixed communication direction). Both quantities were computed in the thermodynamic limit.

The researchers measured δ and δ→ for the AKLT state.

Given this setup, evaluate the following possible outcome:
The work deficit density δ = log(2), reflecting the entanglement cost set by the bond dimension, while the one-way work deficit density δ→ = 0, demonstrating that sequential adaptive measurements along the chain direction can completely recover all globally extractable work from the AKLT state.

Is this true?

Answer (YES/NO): NO